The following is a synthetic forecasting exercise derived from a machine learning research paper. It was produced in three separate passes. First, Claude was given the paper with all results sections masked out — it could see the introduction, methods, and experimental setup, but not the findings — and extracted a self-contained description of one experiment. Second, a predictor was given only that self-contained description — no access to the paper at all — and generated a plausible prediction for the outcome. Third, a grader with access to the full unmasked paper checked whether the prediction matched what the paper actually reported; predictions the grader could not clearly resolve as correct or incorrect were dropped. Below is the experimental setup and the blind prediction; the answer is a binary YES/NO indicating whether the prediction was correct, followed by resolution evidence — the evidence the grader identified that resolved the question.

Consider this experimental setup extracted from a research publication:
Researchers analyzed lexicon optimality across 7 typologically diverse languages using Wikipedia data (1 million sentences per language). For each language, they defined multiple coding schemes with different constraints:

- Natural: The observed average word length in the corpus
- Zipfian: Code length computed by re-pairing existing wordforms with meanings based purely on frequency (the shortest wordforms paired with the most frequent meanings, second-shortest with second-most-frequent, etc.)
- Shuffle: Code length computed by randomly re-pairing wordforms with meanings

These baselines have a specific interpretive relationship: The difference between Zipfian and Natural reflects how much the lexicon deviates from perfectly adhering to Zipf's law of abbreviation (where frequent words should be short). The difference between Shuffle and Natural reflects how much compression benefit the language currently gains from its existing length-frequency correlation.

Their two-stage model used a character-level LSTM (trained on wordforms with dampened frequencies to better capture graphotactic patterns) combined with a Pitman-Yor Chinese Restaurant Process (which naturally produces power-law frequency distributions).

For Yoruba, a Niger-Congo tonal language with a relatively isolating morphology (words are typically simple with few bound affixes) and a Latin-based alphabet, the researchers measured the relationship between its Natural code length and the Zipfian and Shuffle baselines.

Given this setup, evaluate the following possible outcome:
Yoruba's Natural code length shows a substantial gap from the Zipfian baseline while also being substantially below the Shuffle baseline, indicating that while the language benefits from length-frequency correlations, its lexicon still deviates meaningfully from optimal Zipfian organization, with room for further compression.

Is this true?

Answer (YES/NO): NO